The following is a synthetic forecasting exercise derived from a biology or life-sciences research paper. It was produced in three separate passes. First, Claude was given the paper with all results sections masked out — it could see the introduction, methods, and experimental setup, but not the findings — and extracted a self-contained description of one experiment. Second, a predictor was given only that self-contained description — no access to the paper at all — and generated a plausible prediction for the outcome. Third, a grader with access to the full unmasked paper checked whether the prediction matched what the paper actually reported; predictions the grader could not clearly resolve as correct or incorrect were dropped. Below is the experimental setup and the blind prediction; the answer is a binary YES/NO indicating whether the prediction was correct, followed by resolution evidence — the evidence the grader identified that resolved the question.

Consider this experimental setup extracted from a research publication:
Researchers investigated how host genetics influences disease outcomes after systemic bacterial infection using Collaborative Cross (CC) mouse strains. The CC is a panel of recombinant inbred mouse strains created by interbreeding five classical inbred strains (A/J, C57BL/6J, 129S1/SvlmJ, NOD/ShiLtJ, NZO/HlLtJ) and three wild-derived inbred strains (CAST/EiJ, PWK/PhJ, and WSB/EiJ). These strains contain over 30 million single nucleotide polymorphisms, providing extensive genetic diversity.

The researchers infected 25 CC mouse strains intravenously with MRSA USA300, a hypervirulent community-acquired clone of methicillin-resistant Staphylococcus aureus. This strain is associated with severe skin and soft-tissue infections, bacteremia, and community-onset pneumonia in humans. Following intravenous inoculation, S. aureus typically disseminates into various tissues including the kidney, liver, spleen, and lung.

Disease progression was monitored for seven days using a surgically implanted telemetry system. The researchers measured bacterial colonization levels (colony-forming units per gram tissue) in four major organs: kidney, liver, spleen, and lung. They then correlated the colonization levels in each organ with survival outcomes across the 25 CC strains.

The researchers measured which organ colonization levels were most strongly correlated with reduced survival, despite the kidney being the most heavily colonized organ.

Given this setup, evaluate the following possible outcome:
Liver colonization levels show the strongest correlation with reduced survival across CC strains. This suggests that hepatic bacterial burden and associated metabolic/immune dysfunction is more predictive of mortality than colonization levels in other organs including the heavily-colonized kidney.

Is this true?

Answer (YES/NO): YES